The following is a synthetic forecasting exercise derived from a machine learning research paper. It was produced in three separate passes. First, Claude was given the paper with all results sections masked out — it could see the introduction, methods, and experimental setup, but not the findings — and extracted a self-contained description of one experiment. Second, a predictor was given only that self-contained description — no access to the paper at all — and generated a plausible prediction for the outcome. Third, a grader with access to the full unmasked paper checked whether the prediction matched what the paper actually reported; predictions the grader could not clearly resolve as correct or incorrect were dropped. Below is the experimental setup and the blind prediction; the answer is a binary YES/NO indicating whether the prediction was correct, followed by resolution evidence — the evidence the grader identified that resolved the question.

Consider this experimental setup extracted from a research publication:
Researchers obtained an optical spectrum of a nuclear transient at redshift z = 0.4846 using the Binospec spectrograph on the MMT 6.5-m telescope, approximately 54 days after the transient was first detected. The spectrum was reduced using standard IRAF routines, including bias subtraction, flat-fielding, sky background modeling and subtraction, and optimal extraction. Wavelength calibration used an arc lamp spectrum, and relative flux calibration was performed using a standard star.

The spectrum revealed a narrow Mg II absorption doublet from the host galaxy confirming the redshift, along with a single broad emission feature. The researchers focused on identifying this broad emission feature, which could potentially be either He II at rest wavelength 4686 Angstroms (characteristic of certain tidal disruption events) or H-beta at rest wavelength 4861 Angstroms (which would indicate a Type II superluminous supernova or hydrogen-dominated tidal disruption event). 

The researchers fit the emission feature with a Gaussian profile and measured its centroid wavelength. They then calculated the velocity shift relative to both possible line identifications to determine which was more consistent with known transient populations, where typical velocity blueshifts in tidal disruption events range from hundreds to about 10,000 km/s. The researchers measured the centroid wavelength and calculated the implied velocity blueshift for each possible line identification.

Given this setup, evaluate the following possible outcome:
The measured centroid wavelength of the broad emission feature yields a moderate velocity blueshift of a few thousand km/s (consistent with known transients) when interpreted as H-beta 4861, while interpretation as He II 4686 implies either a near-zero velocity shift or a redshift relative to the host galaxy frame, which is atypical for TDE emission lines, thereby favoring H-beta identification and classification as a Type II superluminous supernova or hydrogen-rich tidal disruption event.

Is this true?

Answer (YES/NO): NO